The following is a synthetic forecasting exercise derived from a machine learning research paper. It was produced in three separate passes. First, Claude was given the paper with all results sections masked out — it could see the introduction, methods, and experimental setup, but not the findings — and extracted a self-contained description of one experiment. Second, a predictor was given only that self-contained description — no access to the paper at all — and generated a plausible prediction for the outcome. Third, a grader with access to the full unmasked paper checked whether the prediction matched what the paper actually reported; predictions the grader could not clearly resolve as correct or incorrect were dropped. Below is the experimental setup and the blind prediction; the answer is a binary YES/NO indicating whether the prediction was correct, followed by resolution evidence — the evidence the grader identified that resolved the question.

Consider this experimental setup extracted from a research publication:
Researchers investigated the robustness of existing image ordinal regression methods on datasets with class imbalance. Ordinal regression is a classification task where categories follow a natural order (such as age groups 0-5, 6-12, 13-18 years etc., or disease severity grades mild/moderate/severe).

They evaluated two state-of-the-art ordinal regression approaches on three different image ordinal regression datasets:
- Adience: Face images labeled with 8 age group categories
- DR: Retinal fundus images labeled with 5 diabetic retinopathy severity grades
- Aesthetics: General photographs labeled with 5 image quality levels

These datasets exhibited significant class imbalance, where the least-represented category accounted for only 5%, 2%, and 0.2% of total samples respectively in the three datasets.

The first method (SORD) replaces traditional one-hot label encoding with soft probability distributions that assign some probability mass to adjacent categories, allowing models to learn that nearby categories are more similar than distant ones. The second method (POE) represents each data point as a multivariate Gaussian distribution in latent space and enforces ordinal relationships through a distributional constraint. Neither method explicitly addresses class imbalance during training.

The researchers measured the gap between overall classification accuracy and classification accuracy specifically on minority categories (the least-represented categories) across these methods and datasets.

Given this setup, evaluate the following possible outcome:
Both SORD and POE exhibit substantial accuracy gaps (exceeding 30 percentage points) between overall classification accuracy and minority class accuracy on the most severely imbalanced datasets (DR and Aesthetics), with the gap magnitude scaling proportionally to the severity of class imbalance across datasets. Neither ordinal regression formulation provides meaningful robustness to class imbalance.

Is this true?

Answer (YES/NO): YES